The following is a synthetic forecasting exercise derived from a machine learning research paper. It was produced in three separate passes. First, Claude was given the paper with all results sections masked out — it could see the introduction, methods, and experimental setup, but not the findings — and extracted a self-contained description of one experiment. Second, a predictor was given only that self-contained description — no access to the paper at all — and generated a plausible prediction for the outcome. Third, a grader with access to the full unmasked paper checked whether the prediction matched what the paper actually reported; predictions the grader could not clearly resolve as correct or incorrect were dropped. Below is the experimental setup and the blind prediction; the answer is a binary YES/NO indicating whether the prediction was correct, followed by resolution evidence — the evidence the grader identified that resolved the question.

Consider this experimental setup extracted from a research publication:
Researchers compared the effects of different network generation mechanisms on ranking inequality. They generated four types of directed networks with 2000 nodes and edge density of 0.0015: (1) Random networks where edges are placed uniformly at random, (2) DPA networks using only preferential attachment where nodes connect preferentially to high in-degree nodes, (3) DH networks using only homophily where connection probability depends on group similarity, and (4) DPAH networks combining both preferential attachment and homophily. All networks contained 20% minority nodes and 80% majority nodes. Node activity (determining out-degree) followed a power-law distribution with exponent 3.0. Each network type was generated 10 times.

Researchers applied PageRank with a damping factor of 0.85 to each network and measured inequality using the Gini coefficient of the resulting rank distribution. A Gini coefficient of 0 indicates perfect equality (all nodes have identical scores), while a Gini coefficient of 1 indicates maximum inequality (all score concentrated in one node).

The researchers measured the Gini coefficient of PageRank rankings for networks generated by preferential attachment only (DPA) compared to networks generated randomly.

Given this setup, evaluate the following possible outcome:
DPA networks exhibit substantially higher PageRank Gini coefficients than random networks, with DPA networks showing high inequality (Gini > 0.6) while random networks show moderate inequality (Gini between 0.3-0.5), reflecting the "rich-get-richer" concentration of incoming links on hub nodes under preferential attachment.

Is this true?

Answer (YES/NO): NO